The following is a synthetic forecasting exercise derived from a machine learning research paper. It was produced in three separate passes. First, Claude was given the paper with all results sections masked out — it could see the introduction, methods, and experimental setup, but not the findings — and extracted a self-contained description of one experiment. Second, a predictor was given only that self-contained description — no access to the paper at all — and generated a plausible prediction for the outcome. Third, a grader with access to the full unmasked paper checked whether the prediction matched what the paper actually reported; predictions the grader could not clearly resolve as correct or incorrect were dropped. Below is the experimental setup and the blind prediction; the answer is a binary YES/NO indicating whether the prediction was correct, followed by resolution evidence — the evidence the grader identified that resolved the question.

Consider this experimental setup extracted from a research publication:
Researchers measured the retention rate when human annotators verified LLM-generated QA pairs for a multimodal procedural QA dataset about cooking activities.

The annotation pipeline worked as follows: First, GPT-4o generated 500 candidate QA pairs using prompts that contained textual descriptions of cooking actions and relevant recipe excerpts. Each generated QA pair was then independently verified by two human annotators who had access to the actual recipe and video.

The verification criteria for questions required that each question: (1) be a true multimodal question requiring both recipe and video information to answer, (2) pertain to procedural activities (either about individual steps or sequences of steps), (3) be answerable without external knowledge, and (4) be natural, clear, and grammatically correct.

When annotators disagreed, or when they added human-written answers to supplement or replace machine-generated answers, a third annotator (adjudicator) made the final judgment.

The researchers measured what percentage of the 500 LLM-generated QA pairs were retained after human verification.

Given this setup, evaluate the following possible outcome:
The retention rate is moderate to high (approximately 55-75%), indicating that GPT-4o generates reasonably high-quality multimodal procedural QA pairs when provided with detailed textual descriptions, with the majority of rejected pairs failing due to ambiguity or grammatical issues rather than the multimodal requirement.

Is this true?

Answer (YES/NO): NO